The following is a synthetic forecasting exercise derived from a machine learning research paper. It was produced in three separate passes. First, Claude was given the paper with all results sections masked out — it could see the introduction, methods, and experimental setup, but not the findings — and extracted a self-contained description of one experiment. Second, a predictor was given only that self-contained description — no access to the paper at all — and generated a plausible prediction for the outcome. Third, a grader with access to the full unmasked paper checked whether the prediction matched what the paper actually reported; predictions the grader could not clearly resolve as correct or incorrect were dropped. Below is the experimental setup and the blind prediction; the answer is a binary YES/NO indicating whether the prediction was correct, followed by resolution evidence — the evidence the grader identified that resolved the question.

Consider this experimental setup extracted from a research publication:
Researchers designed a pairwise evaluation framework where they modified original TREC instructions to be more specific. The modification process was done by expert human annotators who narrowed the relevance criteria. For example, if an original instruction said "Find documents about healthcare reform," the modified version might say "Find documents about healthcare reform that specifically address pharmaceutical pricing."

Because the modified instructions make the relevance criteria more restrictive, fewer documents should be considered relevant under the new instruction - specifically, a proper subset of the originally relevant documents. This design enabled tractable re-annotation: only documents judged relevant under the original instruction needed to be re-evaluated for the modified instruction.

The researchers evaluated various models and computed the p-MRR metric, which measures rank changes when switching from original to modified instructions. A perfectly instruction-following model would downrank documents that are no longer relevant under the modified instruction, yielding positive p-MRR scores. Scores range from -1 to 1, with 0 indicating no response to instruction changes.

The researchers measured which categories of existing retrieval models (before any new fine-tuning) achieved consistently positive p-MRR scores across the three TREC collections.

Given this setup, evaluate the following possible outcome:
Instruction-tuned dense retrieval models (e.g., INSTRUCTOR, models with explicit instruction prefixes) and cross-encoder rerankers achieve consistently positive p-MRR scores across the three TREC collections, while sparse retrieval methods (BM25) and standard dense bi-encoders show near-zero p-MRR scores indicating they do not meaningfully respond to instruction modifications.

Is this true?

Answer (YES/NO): NO